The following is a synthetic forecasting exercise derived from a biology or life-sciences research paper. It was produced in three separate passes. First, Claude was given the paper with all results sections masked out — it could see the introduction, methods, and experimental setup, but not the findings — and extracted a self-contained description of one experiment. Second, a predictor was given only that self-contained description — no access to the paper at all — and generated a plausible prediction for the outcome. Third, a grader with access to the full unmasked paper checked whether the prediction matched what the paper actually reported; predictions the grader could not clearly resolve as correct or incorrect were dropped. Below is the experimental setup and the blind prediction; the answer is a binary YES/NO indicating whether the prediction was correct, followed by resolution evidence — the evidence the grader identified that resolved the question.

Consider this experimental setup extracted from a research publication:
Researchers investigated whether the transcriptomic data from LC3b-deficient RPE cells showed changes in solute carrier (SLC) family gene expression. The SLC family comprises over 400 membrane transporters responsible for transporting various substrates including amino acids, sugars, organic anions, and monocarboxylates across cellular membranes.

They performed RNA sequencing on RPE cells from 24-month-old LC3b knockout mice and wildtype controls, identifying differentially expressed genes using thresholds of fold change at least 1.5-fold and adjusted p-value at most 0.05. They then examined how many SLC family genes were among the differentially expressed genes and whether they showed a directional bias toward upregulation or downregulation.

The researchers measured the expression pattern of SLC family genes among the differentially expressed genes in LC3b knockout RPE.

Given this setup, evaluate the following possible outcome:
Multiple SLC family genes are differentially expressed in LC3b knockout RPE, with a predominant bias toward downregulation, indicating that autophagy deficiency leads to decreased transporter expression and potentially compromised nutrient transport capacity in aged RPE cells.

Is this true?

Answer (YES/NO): YES